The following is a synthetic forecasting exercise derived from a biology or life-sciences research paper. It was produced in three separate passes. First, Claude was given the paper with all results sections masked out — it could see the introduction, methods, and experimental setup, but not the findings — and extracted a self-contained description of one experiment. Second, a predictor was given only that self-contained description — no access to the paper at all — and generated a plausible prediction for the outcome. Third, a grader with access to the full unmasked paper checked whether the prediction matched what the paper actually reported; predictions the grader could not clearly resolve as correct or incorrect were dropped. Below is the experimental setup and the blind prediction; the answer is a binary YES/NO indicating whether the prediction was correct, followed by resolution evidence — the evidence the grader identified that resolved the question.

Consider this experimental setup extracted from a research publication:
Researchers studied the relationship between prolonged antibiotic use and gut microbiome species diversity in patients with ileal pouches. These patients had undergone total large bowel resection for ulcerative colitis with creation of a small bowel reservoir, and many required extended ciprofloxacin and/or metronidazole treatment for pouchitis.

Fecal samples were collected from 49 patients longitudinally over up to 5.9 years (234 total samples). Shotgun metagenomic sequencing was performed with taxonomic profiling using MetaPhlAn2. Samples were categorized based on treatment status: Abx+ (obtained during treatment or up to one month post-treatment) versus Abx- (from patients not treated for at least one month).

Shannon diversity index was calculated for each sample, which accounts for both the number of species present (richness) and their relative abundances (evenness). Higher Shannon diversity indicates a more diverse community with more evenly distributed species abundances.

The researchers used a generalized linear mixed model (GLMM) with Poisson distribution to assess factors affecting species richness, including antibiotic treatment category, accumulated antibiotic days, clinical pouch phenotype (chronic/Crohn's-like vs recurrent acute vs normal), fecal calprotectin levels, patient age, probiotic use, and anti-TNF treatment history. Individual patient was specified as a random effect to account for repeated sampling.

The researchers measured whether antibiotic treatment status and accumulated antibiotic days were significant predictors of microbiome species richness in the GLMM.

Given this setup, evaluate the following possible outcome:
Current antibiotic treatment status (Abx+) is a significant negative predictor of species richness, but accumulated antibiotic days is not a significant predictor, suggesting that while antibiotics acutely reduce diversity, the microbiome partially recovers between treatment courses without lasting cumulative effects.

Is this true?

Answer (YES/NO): NO